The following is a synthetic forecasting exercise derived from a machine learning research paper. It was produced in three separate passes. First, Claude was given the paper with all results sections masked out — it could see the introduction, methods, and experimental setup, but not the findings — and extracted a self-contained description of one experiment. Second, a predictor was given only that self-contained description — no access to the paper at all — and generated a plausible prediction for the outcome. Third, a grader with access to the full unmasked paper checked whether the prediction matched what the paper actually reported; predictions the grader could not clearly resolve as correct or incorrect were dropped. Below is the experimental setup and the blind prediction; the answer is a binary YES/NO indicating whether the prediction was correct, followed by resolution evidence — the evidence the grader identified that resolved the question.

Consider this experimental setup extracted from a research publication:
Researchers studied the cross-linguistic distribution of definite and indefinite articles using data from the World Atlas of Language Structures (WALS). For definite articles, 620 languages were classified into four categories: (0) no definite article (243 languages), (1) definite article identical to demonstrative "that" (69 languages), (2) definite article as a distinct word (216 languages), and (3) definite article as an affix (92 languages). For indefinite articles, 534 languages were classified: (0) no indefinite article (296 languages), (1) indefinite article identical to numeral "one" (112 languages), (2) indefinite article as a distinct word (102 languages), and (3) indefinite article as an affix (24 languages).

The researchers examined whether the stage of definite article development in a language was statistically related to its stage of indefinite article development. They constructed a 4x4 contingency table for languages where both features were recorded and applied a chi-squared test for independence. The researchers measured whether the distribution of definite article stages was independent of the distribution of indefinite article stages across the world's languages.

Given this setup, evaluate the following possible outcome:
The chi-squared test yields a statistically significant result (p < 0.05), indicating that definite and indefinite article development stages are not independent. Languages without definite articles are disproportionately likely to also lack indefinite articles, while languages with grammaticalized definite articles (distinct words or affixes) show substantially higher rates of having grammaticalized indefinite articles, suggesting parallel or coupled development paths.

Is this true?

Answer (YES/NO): NO